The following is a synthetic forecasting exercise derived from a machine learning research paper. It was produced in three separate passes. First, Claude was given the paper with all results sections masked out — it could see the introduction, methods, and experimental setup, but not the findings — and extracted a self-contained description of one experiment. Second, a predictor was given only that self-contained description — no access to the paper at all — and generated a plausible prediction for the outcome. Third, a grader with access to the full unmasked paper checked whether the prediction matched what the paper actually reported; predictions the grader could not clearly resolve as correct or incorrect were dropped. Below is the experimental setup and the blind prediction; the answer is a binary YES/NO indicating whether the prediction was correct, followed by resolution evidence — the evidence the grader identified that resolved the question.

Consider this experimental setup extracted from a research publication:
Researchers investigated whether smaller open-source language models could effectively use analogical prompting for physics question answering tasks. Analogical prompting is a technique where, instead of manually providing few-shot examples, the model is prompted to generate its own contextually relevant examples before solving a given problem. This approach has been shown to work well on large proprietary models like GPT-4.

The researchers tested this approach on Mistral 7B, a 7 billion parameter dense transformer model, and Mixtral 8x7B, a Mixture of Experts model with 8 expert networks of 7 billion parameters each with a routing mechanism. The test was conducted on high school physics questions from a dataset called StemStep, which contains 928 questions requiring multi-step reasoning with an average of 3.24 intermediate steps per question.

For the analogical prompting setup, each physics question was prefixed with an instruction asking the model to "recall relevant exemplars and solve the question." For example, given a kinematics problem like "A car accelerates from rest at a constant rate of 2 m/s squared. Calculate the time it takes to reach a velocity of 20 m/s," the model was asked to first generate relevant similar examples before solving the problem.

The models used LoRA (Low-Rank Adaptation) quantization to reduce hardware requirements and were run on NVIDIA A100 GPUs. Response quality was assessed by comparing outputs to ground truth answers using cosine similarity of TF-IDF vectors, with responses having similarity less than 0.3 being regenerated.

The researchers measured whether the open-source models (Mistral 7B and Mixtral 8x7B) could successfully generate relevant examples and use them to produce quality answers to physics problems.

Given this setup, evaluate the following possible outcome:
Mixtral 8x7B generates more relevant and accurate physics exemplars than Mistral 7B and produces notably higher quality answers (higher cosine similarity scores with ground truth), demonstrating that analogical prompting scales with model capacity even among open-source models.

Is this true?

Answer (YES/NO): NO